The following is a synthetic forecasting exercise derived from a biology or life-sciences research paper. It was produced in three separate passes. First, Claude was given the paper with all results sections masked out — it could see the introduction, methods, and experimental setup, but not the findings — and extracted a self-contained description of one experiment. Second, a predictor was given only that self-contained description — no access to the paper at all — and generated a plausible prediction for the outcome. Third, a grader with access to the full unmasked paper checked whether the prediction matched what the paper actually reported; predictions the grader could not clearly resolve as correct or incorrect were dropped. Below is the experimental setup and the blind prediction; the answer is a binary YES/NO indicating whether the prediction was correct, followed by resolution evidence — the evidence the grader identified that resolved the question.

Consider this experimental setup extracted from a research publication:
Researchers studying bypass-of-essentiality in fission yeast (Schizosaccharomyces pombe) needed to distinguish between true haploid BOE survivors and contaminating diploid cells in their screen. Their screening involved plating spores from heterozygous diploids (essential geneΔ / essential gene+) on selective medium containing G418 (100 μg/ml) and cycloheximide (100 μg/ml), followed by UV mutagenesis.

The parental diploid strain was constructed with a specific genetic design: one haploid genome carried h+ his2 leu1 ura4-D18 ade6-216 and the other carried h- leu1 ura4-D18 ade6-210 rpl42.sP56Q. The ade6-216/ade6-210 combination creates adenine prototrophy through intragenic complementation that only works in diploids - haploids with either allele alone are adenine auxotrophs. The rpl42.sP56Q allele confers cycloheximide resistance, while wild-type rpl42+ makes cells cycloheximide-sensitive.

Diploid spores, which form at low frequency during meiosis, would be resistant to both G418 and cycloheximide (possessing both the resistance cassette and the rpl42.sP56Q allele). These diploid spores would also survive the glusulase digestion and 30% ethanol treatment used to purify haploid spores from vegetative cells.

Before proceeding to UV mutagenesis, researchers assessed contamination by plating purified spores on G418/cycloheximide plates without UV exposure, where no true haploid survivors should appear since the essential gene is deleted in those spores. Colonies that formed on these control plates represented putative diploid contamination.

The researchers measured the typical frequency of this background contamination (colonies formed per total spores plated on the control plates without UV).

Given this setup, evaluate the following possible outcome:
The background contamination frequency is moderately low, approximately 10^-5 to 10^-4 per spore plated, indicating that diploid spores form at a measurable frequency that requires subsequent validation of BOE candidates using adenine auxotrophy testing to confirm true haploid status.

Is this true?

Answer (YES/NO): NO